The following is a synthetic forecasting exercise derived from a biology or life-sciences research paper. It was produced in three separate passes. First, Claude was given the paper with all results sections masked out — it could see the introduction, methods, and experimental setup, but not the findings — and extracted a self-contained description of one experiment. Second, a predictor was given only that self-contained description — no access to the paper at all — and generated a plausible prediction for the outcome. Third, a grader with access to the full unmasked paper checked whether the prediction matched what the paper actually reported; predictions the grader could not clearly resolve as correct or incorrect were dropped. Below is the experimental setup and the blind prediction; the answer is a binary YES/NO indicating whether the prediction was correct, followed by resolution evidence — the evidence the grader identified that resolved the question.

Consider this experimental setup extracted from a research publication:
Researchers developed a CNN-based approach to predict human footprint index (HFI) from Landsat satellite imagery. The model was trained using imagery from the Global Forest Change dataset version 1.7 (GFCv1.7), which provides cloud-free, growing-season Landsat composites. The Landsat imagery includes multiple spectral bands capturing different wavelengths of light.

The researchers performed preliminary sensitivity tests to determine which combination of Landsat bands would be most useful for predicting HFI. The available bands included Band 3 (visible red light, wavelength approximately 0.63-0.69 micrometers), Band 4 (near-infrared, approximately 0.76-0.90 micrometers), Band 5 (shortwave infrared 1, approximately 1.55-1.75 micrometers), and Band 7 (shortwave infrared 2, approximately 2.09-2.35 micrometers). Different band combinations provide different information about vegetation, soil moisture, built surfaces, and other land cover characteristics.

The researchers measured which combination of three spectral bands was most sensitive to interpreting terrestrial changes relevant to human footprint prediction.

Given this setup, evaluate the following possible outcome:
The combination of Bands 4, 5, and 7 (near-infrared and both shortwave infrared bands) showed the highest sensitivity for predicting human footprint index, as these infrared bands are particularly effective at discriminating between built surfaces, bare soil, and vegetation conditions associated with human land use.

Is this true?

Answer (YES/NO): NO